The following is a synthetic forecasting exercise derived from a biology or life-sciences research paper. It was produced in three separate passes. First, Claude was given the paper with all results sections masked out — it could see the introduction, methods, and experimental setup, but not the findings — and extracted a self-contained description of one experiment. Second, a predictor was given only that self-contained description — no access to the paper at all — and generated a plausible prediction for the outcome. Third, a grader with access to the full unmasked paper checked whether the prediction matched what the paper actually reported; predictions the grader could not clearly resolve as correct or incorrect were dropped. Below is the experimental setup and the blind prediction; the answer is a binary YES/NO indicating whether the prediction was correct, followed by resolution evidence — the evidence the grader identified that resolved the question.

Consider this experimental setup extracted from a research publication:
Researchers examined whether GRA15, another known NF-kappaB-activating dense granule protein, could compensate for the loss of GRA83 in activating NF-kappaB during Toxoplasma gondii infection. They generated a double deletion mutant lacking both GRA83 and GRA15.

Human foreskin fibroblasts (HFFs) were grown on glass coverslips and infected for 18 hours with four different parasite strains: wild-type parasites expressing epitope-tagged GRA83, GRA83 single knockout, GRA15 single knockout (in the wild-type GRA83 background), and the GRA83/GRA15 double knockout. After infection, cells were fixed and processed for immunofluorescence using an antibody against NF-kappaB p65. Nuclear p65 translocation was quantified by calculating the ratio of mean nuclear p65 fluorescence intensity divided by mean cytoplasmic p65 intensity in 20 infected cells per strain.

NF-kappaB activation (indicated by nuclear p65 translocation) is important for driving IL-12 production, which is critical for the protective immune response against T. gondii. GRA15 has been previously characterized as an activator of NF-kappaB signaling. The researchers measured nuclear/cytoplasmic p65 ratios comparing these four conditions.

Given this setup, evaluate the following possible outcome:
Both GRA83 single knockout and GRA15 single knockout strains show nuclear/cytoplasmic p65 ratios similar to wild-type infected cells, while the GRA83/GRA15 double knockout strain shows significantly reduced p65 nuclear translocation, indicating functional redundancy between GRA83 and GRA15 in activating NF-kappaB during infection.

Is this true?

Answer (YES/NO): NO